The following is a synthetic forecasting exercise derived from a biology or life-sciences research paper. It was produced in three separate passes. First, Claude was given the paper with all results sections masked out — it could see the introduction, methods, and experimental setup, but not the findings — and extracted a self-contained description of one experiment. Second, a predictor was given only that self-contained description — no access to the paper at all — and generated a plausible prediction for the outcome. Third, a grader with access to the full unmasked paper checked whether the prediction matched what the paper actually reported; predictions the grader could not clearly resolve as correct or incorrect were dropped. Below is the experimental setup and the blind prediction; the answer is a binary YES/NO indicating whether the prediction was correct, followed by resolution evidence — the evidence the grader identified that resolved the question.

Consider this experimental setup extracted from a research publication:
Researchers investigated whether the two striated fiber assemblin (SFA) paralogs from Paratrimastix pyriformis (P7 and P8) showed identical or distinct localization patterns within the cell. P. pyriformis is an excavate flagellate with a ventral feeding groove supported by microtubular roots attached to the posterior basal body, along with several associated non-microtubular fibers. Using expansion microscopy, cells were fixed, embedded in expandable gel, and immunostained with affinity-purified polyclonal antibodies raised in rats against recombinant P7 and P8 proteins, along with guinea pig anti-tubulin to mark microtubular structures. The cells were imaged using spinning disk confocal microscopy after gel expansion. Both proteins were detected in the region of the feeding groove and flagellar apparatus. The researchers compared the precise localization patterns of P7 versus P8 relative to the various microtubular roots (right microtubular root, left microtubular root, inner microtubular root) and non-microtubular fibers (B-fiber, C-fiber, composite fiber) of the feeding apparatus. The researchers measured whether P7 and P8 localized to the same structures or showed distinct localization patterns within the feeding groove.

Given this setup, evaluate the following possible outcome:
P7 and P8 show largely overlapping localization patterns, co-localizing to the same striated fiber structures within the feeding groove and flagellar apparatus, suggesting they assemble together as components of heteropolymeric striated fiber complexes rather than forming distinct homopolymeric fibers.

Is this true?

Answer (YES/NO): NO